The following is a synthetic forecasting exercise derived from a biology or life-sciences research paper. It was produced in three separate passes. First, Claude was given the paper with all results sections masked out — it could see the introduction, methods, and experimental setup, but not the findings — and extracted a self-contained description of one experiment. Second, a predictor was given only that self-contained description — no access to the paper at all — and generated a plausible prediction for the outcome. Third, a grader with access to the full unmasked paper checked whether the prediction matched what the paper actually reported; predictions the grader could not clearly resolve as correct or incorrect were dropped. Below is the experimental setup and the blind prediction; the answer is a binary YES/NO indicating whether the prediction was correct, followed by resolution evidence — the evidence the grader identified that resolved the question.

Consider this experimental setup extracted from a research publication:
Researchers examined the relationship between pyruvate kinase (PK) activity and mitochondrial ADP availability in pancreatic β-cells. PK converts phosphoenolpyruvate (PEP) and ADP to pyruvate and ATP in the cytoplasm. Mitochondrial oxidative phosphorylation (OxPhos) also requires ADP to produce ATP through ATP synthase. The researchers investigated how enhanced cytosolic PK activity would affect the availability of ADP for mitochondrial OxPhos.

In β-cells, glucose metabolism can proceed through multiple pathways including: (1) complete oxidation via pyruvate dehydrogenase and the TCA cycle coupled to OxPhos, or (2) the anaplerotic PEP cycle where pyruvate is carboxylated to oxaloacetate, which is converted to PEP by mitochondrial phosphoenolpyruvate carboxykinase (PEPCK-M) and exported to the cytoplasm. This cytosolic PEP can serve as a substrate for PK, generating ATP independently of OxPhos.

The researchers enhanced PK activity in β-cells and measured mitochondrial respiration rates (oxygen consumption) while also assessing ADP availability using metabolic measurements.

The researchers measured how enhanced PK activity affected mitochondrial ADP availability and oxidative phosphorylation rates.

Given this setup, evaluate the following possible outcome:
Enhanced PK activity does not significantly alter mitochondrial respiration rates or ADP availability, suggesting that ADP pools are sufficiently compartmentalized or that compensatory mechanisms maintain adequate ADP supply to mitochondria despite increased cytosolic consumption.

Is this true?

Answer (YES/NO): NO